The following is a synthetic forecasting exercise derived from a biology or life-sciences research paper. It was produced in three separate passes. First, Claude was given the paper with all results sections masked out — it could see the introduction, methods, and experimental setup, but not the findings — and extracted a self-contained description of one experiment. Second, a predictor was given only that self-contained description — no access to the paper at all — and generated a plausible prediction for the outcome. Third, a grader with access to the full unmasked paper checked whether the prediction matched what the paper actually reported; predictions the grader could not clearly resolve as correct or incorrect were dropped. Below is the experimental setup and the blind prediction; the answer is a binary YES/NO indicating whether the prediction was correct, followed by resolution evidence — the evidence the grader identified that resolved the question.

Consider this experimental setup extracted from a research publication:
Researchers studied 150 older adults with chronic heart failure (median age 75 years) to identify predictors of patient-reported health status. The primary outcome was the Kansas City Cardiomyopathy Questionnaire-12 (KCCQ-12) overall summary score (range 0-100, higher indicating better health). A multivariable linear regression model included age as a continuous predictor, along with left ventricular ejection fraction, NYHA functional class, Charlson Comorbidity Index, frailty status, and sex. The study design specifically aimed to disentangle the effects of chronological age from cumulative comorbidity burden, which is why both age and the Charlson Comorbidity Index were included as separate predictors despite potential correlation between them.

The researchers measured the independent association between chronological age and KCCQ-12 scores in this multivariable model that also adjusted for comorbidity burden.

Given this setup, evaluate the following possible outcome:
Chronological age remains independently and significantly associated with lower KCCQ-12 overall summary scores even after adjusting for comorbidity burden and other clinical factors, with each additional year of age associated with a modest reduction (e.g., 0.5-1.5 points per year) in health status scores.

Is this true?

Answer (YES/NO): NO